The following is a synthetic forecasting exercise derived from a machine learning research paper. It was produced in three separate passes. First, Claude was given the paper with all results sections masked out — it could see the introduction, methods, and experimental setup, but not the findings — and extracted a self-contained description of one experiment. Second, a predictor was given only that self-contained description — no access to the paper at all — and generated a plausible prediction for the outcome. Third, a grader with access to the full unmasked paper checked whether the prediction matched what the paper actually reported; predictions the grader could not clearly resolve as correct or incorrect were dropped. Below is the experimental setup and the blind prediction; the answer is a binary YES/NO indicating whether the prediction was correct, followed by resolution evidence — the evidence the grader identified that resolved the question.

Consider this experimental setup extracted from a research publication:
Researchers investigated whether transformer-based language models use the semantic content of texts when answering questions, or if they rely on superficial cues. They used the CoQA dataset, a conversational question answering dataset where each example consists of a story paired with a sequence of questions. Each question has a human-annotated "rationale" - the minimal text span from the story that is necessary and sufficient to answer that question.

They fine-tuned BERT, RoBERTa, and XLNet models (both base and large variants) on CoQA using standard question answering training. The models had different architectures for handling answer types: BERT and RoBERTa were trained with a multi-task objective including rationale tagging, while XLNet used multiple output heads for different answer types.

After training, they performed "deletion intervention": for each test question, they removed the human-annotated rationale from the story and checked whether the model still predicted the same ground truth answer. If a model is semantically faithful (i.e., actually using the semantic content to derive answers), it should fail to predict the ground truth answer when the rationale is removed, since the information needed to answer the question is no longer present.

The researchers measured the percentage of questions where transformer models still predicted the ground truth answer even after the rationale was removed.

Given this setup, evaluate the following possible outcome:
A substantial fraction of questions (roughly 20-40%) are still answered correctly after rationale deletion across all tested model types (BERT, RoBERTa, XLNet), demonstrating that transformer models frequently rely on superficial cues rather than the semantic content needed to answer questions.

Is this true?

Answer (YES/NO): NO